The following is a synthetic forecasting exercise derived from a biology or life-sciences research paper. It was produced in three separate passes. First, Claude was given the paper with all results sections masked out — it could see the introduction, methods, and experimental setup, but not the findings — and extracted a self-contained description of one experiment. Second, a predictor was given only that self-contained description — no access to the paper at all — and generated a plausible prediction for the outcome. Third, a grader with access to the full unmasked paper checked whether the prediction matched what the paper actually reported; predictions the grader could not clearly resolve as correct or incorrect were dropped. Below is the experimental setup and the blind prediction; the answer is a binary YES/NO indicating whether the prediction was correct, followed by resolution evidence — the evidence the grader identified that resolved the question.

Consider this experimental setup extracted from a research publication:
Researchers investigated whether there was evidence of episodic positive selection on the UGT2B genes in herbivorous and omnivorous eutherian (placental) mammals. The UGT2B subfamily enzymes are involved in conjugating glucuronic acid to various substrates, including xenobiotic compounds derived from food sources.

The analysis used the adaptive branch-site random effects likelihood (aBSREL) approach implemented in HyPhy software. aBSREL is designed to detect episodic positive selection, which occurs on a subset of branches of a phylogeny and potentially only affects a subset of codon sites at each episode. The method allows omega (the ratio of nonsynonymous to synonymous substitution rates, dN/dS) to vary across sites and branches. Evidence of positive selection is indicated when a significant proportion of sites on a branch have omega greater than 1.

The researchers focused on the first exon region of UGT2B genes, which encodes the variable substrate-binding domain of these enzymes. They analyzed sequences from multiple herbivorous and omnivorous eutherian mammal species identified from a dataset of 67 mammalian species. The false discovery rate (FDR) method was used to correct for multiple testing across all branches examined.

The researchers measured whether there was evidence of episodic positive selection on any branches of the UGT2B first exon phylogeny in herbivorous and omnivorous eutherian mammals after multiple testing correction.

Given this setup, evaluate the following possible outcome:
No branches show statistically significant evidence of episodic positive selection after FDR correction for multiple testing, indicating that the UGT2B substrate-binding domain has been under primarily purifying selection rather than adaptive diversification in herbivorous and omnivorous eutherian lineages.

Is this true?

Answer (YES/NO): NO